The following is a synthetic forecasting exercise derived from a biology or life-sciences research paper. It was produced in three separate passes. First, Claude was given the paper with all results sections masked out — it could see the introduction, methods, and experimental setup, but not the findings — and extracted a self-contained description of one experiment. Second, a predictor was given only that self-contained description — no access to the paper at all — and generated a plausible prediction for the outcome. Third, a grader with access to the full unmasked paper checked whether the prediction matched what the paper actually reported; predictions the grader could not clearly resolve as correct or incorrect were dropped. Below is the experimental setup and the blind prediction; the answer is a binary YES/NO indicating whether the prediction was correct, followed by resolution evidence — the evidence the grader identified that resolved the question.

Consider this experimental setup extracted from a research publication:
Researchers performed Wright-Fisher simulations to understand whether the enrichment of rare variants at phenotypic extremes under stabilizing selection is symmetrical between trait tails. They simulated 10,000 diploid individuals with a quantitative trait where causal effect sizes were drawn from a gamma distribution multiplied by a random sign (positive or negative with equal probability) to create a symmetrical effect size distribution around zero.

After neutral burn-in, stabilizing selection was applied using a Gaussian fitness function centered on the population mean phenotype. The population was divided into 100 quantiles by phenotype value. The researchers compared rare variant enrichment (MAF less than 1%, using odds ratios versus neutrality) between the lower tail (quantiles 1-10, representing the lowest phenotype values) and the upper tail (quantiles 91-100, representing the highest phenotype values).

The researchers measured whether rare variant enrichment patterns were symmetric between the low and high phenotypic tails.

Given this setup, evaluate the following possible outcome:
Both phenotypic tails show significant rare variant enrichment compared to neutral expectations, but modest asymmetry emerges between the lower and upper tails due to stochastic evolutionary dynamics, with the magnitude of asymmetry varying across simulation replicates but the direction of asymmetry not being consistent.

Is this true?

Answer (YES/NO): NO